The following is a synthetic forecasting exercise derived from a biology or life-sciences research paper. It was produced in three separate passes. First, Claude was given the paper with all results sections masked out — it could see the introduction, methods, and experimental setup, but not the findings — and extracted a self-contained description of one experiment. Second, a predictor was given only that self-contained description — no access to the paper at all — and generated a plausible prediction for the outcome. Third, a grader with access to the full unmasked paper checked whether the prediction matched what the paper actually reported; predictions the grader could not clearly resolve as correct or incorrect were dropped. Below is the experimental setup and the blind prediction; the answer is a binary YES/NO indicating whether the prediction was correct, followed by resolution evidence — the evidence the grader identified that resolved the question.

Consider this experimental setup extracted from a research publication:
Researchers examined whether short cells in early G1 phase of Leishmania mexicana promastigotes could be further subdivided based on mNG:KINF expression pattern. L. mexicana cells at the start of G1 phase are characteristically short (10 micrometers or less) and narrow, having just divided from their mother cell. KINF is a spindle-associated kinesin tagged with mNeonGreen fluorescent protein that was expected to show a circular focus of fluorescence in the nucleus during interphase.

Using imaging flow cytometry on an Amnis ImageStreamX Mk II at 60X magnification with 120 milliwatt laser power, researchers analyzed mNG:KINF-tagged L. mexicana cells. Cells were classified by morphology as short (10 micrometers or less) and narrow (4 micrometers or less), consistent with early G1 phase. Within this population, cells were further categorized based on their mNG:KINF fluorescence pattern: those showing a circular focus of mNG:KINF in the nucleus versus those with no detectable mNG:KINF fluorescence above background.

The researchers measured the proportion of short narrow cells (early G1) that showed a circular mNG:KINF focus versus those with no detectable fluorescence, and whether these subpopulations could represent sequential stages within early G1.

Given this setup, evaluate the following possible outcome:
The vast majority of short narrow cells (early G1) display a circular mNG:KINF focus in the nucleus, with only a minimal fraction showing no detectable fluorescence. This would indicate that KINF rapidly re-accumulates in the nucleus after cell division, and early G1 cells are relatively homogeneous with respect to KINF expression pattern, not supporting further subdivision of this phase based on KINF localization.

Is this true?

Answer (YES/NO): NO